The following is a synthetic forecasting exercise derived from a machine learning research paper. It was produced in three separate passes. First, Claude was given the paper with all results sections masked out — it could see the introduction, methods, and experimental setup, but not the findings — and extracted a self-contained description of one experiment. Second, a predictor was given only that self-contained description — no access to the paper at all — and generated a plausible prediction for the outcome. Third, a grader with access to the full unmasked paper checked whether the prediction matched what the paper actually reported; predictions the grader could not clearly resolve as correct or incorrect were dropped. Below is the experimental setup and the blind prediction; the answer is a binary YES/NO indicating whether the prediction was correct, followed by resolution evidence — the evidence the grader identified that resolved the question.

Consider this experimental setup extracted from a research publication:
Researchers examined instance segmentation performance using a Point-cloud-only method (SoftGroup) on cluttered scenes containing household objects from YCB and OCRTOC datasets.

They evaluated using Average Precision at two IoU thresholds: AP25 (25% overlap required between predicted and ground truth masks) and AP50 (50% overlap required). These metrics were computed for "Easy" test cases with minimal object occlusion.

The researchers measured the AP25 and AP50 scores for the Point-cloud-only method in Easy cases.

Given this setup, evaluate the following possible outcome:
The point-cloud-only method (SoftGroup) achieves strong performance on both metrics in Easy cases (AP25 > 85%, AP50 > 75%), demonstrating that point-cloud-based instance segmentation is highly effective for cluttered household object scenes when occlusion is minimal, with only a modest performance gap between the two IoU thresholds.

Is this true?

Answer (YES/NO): NO